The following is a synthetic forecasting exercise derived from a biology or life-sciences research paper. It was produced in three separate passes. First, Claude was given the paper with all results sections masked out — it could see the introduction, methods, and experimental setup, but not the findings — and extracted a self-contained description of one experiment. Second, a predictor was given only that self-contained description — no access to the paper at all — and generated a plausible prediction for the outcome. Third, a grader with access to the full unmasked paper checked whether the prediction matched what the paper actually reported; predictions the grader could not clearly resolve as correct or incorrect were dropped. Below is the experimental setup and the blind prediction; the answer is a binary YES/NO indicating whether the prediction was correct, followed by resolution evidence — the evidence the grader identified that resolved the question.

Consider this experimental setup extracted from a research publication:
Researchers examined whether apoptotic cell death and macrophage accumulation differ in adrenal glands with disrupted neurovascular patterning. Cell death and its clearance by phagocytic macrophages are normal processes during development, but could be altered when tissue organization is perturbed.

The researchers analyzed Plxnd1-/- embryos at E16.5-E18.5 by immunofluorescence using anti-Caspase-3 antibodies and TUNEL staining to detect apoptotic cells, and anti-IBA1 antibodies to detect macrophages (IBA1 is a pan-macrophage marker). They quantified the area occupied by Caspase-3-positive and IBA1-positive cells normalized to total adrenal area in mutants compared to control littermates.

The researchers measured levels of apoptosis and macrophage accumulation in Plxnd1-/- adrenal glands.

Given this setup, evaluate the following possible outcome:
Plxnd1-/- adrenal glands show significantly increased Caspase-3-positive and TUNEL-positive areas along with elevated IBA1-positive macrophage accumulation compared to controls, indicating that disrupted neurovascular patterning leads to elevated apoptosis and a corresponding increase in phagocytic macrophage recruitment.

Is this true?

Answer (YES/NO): YES